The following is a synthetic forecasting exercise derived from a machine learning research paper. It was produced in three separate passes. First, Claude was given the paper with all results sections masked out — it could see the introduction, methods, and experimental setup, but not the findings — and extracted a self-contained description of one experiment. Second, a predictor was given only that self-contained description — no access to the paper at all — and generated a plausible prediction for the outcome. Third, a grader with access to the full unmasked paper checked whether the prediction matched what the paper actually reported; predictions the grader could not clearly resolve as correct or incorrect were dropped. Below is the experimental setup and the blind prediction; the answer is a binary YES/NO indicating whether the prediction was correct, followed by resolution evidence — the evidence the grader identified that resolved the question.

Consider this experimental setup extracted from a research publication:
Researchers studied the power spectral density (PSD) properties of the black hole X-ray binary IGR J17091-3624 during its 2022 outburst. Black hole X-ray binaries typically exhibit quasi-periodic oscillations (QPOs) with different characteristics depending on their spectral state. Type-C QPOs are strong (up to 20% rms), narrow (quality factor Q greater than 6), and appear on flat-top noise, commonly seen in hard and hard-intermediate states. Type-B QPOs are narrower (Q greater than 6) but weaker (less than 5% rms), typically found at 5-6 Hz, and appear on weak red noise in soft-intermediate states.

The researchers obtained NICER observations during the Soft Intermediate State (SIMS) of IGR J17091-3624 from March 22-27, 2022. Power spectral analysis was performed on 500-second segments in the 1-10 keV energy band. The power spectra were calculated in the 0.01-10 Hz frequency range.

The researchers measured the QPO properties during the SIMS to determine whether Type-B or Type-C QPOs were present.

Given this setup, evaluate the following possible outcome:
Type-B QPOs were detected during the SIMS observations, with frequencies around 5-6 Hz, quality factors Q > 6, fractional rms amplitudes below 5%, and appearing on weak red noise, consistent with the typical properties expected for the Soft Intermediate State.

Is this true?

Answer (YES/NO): NO